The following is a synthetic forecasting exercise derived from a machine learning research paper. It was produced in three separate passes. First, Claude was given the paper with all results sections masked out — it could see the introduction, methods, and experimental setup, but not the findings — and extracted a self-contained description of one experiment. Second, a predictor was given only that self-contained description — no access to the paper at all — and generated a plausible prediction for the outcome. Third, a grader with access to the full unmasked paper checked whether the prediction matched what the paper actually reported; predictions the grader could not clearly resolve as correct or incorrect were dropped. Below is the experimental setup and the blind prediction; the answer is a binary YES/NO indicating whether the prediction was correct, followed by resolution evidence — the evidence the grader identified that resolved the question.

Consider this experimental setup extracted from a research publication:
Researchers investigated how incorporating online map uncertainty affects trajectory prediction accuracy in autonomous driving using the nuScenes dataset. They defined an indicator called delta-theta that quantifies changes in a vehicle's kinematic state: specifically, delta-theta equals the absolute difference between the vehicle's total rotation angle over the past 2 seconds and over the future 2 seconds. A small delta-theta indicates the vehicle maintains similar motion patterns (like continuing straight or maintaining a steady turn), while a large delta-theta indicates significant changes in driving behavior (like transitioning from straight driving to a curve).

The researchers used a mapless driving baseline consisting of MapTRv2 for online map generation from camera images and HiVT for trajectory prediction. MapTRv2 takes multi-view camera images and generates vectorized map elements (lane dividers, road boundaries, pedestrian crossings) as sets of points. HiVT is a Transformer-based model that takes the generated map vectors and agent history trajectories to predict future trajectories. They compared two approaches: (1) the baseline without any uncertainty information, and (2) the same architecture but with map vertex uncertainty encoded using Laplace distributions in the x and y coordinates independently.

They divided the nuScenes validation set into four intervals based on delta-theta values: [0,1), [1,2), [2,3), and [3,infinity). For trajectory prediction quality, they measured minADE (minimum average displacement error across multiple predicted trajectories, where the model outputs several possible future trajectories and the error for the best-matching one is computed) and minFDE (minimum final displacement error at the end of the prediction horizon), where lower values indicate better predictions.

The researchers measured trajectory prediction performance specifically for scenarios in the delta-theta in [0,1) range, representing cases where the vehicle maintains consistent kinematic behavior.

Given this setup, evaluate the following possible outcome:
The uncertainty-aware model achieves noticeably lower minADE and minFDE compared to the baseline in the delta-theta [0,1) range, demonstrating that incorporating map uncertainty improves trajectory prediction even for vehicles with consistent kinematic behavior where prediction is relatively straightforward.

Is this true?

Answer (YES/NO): NO